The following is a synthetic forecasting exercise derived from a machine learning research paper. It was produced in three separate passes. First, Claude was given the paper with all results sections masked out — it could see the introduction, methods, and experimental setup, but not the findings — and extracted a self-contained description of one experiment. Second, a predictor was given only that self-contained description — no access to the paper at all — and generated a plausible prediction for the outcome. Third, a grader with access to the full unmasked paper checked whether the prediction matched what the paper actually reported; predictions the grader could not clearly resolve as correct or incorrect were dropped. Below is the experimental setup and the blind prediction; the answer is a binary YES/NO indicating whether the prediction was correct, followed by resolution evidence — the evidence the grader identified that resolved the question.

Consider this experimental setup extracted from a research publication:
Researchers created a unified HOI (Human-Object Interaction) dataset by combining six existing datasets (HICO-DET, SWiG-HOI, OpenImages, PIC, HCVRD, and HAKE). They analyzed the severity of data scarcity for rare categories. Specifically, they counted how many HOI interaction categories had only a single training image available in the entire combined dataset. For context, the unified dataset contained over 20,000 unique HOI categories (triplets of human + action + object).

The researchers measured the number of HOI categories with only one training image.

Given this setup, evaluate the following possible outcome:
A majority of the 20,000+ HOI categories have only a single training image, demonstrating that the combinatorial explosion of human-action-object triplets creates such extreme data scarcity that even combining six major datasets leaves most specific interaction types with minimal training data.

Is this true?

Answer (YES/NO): NO